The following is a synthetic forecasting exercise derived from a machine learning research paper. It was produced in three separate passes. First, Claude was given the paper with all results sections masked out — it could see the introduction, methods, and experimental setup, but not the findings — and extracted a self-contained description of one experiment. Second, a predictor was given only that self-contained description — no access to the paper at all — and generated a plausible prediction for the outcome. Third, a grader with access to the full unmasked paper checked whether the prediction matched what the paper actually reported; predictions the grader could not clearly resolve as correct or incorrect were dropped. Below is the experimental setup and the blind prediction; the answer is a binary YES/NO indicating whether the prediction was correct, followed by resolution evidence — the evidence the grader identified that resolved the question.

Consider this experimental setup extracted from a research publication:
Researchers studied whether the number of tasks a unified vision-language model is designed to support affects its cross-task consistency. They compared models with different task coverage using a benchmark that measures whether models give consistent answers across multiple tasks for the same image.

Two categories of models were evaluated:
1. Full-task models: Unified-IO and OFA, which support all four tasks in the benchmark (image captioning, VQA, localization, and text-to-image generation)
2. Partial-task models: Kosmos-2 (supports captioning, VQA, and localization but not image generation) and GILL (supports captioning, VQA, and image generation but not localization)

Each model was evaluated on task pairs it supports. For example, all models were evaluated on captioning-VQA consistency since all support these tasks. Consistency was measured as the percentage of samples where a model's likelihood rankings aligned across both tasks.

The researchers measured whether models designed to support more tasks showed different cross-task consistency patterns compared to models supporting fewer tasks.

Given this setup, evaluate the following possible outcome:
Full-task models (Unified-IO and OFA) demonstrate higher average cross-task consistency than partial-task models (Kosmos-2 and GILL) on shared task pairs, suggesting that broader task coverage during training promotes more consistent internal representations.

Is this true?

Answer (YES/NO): NO